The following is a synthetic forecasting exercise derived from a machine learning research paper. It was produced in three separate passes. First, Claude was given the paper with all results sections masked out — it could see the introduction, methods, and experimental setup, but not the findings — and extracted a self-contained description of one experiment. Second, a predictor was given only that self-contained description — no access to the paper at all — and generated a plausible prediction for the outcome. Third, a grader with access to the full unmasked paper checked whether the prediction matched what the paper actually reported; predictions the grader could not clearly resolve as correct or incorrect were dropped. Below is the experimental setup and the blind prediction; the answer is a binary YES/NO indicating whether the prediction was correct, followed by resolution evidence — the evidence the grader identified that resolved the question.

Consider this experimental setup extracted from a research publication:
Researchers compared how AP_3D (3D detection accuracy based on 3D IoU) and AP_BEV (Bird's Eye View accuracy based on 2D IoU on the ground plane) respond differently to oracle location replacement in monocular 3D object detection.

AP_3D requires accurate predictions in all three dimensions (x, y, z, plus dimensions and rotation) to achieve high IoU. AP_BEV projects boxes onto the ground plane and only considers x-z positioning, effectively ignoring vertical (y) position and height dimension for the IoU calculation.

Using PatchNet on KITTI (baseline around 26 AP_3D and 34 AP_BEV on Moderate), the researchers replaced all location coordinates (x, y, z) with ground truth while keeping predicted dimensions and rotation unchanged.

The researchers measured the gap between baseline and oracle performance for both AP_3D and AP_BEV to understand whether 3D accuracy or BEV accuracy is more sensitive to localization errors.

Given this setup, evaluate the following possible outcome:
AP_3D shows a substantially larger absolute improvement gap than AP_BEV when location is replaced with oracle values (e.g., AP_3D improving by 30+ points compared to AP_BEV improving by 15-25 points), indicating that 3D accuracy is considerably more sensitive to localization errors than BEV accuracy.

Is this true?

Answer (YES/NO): NO